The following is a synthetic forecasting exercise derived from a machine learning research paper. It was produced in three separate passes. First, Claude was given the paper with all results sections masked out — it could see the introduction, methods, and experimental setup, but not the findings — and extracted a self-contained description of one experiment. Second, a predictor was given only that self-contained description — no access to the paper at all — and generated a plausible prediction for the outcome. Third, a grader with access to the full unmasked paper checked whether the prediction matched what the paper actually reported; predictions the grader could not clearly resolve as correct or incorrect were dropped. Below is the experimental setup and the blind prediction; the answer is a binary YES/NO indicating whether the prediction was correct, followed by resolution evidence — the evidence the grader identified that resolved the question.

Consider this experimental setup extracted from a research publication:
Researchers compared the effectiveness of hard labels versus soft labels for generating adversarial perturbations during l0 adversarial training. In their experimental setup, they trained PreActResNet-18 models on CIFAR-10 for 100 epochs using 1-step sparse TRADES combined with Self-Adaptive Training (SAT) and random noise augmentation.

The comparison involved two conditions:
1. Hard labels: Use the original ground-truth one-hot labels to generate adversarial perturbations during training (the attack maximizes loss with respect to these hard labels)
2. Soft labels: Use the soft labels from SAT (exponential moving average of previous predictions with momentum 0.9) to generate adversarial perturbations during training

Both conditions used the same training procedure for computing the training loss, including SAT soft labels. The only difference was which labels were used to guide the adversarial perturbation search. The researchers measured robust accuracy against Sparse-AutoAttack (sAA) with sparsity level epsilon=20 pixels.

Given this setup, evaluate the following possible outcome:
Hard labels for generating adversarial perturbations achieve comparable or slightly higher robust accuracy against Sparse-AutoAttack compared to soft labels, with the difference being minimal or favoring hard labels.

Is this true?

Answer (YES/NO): NO